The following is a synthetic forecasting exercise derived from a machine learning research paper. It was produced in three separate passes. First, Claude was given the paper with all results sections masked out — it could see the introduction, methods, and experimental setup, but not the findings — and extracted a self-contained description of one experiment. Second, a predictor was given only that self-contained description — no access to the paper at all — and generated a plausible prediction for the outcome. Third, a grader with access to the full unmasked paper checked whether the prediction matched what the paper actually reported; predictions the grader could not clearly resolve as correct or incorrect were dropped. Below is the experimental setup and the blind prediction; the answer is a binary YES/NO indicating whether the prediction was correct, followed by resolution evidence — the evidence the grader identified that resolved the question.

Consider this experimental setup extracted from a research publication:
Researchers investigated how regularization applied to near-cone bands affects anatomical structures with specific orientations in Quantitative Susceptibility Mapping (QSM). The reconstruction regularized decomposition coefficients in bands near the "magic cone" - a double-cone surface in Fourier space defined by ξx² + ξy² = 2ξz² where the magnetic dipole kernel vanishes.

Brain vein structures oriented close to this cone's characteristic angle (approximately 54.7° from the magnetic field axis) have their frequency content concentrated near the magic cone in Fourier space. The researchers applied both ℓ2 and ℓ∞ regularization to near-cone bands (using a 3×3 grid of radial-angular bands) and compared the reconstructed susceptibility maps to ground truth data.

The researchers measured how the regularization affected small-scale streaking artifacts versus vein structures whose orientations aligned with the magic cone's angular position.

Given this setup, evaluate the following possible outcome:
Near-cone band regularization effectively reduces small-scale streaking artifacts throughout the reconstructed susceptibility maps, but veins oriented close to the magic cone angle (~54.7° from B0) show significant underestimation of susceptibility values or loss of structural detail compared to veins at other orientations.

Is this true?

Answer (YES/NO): YES